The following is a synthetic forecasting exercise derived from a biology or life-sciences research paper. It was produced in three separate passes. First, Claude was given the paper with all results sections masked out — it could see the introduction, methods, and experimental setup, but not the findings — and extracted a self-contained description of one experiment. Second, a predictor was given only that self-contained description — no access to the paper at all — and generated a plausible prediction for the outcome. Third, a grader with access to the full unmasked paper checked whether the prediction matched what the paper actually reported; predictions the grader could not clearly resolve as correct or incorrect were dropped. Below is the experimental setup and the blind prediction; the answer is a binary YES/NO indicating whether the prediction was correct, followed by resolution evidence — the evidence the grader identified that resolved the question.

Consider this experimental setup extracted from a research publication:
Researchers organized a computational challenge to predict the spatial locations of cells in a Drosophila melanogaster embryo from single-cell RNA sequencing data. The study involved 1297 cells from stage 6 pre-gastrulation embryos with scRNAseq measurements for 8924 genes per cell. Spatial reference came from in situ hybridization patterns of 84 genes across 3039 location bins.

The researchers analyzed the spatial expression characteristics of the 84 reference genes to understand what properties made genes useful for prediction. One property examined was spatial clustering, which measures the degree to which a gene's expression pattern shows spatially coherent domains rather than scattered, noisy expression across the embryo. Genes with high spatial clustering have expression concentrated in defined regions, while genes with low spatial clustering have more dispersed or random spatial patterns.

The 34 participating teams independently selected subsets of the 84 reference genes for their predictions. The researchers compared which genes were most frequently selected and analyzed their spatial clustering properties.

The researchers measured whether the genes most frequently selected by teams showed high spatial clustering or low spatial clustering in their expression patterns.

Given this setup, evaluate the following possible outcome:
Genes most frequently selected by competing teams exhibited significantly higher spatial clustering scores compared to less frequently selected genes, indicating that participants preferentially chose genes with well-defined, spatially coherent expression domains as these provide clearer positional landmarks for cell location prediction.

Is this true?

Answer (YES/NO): YES